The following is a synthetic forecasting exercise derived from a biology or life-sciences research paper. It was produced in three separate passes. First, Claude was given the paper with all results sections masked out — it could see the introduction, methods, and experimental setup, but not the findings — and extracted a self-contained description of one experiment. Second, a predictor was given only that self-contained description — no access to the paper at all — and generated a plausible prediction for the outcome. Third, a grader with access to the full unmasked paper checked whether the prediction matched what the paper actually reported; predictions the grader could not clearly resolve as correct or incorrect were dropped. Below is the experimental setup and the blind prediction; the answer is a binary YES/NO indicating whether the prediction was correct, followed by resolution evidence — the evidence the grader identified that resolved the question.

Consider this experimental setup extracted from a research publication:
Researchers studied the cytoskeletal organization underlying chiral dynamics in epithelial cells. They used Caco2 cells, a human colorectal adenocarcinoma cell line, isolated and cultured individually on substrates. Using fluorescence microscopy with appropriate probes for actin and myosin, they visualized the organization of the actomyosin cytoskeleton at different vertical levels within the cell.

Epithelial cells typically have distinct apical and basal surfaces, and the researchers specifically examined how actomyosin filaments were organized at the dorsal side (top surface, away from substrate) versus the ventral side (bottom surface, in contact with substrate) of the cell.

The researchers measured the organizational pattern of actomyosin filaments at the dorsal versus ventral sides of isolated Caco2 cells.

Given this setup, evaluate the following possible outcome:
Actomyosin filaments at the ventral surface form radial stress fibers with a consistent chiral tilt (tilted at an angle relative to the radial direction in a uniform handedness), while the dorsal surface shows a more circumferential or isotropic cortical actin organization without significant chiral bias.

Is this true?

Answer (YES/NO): NO